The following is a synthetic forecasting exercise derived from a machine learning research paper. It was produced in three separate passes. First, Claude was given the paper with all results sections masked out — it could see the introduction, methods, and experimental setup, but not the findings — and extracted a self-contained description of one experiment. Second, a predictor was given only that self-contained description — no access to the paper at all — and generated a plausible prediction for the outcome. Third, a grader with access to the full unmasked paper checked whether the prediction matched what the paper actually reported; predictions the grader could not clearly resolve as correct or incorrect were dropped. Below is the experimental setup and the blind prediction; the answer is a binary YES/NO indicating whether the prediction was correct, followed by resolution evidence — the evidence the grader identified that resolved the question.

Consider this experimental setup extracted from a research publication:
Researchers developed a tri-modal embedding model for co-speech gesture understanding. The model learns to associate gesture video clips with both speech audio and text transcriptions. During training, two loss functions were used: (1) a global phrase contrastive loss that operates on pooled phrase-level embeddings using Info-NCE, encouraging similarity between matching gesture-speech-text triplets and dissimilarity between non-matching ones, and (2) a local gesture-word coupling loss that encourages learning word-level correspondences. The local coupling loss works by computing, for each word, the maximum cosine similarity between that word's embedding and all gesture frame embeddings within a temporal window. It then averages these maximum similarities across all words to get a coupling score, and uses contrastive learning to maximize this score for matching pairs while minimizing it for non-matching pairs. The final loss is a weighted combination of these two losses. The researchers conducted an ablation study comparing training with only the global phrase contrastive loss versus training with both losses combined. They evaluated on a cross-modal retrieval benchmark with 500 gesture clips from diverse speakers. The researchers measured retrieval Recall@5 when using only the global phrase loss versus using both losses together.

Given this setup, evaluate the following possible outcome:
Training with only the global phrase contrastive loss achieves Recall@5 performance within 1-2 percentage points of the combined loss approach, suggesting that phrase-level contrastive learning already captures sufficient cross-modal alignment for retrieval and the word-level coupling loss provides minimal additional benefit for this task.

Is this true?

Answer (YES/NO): NO